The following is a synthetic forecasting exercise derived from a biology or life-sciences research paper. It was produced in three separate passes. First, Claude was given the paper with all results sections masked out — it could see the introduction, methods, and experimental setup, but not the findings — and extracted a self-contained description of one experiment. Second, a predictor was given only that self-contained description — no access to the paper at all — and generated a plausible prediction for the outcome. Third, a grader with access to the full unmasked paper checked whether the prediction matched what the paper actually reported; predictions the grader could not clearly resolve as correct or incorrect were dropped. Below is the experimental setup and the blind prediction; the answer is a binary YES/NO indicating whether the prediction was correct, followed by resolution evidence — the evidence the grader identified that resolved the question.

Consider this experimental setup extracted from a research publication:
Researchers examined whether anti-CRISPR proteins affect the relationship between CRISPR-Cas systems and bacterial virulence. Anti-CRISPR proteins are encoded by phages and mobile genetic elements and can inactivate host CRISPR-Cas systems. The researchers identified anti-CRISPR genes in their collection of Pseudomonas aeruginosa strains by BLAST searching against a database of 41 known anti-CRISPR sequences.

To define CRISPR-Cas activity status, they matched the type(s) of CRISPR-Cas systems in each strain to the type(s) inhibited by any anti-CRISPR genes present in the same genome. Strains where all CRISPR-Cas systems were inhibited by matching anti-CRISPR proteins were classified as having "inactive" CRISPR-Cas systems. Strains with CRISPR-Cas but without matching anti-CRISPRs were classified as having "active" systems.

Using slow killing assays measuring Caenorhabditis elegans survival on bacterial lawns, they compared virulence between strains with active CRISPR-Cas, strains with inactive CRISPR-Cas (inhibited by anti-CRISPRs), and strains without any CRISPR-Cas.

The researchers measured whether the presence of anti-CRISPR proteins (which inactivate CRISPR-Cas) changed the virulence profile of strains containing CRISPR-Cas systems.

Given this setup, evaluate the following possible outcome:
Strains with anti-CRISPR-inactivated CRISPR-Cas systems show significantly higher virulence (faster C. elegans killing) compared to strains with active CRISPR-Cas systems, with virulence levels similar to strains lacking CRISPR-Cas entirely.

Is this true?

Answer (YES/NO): NO